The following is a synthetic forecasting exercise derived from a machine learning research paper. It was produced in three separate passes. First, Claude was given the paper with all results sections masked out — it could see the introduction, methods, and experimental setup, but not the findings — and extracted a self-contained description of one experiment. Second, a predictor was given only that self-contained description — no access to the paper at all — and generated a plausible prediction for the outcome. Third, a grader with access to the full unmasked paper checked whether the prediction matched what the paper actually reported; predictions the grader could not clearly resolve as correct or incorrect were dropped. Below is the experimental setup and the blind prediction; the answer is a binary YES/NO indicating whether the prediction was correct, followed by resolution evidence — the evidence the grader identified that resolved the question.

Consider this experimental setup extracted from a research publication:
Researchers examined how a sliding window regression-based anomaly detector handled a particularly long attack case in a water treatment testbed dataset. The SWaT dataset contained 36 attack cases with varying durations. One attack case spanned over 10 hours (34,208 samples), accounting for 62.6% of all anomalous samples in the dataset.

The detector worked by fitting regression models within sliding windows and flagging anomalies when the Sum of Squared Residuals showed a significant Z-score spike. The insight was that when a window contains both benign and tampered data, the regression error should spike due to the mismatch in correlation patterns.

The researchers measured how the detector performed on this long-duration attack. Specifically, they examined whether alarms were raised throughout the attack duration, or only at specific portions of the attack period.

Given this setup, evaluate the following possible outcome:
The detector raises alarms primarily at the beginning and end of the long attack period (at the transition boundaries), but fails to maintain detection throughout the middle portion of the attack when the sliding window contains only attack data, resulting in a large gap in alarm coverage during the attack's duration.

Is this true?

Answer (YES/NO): YES